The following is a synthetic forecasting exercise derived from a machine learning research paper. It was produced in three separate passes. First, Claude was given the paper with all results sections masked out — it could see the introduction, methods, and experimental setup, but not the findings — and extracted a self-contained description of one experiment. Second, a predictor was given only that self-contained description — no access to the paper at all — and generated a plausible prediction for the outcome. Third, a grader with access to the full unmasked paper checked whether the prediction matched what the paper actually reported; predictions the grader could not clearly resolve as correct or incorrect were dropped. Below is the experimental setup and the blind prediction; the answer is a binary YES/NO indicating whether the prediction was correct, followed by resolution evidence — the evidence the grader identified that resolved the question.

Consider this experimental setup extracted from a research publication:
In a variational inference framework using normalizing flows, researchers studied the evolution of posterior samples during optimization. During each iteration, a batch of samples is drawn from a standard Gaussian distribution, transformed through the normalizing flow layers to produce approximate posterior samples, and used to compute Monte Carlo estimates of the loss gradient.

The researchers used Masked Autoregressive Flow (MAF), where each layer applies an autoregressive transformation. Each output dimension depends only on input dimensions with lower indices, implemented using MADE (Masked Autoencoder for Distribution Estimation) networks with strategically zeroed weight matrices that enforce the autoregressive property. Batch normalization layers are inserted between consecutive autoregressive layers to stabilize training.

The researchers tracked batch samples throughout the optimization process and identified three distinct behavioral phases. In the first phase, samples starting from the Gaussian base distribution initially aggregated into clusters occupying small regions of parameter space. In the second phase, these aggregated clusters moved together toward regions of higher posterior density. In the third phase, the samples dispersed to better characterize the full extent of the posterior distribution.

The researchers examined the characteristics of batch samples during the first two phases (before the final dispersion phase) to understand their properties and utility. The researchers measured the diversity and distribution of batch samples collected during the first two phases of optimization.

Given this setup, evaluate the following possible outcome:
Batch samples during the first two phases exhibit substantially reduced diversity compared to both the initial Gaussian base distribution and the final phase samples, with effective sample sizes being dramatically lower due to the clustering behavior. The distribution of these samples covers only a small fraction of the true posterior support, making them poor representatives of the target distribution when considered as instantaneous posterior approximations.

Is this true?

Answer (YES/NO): YES